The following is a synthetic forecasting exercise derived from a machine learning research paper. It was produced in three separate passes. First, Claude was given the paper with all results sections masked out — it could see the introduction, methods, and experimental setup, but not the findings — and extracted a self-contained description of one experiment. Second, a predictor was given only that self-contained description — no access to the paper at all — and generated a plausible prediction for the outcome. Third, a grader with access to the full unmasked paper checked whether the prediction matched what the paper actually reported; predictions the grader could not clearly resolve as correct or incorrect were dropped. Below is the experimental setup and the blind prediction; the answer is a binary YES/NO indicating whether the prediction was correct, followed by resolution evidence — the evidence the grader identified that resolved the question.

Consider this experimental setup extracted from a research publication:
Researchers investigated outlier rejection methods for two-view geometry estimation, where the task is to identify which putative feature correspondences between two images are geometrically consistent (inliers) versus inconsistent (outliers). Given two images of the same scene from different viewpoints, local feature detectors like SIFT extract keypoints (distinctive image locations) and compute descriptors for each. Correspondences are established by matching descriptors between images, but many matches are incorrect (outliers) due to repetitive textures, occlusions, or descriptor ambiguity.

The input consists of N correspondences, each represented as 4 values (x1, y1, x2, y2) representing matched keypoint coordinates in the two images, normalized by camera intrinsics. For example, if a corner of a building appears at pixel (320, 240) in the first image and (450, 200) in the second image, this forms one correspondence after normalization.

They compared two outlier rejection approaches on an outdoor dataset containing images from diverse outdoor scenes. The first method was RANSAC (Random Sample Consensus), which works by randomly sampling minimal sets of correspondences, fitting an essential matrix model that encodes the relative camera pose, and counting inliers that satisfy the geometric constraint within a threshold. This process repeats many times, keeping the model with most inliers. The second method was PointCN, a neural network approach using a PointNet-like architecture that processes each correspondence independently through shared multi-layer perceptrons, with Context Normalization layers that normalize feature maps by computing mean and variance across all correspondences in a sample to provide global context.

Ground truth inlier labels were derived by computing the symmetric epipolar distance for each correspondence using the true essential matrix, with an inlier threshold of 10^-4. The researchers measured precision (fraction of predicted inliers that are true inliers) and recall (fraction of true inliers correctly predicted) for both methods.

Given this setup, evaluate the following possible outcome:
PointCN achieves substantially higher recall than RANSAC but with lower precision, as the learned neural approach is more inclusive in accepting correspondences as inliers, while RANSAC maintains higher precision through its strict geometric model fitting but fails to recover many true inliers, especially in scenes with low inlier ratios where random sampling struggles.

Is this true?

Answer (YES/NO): NO